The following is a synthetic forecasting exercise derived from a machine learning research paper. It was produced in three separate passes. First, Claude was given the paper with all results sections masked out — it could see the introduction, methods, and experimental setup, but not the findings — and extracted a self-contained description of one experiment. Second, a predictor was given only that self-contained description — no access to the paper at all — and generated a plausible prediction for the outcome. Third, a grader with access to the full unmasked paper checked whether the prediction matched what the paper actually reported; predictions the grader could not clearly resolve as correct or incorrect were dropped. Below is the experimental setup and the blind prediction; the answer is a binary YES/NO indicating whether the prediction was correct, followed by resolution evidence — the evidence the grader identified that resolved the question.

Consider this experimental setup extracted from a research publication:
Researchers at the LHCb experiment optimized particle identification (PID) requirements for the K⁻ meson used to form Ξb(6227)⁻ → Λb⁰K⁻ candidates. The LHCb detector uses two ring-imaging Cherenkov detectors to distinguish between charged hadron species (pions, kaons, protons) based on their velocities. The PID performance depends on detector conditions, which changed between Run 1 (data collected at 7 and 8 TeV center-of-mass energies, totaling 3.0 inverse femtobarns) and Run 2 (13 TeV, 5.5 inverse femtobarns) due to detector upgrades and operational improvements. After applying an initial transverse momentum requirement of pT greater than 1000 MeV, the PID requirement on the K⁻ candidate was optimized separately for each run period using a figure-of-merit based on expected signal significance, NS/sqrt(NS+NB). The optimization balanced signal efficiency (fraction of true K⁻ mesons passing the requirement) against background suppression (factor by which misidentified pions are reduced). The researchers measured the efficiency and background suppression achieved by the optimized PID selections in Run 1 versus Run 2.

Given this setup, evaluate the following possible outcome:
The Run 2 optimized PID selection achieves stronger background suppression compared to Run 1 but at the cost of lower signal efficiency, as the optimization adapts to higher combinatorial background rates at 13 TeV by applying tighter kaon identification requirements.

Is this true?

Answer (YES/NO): NO